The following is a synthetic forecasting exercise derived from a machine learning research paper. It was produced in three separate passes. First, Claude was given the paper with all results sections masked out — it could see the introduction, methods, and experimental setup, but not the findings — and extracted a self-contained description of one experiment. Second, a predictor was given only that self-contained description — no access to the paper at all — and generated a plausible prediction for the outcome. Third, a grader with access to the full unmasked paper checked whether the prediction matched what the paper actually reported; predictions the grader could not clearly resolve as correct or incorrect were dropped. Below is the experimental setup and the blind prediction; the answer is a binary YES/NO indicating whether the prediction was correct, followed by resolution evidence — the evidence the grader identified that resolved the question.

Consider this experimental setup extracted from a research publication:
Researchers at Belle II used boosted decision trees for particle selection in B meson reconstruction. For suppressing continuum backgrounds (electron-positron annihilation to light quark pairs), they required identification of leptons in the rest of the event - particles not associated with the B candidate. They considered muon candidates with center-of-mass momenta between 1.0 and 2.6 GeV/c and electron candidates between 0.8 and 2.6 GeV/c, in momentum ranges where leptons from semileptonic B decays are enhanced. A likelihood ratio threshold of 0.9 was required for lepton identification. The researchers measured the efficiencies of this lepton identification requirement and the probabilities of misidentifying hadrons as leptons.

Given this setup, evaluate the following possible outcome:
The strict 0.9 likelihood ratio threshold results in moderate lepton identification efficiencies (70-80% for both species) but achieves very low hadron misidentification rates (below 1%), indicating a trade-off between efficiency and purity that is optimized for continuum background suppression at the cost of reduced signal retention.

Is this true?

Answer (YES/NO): NO